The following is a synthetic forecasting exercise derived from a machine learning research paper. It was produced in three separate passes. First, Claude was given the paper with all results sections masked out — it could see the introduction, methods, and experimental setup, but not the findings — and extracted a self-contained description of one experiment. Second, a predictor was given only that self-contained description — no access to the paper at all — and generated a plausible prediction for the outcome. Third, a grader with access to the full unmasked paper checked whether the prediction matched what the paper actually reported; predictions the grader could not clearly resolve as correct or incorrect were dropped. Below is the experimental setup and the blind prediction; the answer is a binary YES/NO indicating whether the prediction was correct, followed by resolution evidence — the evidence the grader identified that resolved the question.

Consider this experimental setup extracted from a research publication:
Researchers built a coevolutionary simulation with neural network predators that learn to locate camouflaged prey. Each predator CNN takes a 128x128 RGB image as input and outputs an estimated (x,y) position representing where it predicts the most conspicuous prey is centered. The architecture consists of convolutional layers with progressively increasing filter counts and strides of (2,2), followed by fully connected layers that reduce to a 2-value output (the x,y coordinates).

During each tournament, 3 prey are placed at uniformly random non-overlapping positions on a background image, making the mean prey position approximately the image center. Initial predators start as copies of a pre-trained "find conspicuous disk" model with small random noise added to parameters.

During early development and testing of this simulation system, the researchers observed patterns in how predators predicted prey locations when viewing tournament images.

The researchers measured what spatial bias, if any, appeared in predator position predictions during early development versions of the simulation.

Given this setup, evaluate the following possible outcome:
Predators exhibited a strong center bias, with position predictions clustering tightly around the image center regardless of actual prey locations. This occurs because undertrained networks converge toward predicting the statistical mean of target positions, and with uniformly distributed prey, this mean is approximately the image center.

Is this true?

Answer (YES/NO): YES